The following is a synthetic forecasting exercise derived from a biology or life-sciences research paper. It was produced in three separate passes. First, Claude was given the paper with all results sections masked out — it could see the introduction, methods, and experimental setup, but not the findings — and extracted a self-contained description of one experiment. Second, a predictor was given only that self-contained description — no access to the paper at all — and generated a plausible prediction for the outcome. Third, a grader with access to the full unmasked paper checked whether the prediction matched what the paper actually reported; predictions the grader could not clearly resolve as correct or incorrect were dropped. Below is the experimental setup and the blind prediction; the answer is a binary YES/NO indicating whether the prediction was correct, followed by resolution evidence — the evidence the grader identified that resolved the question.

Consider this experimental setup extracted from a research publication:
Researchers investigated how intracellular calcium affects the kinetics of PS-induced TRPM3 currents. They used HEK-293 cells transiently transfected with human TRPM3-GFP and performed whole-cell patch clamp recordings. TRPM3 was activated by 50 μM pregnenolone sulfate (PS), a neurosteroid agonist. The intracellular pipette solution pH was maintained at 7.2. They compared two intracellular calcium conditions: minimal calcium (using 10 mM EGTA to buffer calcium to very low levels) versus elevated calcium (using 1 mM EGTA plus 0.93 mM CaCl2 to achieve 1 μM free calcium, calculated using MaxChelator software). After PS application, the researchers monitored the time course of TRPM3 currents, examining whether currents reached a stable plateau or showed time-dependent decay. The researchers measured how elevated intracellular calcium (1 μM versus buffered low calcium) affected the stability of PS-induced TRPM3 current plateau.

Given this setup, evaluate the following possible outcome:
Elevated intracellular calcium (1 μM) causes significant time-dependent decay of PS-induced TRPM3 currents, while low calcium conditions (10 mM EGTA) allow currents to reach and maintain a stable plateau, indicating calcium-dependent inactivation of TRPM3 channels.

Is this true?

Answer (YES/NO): YES